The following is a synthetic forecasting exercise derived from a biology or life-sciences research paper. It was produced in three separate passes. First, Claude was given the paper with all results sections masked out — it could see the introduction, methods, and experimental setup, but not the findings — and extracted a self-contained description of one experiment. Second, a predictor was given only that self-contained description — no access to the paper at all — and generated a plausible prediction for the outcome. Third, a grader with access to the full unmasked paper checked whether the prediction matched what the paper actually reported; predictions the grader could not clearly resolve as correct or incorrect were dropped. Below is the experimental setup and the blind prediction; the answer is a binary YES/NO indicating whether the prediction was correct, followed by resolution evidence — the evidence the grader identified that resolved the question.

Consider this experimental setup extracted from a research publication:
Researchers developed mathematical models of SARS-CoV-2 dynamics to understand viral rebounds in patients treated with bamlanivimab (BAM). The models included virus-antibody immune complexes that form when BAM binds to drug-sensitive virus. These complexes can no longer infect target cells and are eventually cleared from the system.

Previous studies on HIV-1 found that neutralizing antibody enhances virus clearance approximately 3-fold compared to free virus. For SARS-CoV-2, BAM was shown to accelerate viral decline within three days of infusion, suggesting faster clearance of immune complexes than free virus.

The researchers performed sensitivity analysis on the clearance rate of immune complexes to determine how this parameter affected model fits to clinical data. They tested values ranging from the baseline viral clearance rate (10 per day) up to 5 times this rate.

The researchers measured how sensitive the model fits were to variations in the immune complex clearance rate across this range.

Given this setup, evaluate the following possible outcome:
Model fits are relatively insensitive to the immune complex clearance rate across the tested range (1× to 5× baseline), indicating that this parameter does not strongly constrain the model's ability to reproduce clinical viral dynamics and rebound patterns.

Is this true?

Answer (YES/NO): YES